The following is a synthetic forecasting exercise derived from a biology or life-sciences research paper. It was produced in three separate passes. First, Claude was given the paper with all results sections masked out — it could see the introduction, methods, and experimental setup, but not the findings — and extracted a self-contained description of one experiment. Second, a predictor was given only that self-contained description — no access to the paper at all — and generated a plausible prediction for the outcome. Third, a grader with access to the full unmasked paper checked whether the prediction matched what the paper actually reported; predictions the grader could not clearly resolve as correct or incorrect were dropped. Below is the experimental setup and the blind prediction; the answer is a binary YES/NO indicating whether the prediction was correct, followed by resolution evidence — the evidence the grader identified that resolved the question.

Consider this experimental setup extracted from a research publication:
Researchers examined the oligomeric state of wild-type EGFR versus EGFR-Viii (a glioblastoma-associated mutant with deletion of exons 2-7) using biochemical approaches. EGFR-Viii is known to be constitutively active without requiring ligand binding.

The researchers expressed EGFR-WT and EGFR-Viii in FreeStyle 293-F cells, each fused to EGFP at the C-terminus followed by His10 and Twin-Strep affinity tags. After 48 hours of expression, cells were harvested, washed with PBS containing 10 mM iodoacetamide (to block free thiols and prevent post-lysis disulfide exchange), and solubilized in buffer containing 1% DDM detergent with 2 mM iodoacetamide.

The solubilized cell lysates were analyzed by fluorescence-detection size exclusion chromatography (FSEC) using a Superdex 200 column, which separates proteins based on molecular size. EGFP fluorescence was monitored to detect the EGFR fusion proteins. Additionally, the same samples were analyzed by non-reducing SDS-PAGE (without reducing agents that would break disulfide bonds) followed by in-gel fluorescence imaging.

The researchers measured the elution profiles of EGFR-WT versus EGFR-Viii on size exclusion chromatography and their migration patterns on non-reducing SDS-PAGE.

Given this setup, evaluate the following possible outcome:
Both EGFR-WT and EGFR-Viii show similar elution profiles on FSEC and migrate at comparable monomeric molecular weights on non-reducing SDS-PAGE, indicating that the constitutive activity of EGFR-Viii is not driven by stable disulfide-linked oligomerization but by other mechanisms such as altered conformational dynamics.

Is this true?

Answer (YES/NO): NO